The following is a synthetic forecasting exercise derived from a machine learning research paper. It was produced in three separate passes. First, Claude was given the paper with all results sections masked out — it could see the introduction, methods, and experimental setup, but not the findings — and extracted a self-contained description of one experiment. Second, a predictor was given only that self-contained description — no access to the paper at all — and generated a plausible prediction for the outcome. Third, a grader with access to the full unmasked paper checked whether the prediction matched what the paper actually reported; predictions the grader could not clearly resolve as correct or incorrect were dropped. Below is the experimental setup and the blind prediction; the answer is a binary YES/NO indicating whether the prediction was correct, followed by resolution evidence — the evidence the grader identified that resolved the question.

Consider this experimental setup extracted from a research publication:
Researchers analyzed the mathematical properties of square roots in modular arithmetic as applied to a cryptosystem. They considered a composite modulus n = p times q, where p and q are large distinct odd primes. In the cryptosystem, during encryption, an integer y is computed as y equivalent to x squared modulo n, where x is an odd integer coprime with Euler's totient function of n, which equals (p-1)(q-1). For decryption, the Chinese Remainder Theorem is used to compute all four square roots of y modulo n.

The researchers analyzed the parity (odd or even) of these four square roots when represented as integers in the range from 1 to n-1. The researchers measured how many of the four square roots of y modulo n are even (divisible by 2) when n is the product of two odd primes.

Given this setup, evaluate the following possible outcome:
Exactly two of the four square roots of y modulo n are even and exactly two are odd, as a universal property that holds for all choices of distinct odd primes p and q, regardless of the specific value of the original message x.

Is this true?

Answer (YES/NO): YES